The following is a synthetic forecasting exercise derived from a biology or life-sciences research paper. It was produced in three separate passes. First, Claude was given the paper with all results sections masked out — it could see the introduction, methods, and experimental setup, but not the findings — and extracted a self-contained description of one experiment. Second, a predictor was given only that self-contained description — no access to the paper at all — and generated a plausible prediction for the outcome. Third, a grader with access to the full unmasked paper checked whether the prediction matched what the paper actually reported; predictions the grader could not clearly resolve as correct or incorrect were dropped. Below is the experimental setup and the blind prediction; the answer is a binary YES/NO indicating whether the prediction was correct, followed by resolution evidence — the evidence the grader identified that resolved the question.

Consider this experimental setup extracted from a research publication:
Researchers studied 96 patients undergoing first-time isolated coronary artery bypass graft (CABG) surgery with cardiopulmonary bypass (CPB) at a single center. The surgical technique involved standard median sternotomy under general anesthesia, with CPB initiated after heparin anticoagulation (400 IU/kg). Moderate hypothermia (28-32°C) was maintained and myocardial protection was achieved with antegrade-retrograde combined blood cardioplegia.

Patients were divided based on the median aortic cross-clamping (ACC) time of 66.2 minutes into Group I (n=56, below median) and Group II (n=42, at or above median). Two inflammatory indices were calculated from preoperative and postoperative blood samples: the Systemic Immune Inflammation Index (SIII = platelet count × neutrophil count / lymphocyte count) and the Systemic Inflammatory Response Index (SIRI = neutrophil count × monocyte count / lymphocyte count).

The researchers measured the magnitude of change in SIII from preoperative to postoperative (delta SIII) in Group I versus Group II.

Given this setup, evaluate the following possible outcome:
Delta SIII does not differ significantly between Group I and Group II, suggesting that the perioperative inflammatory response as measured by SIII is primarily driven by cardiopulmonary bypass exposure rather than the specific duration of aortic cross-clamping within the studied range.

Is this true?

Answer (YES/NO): YES